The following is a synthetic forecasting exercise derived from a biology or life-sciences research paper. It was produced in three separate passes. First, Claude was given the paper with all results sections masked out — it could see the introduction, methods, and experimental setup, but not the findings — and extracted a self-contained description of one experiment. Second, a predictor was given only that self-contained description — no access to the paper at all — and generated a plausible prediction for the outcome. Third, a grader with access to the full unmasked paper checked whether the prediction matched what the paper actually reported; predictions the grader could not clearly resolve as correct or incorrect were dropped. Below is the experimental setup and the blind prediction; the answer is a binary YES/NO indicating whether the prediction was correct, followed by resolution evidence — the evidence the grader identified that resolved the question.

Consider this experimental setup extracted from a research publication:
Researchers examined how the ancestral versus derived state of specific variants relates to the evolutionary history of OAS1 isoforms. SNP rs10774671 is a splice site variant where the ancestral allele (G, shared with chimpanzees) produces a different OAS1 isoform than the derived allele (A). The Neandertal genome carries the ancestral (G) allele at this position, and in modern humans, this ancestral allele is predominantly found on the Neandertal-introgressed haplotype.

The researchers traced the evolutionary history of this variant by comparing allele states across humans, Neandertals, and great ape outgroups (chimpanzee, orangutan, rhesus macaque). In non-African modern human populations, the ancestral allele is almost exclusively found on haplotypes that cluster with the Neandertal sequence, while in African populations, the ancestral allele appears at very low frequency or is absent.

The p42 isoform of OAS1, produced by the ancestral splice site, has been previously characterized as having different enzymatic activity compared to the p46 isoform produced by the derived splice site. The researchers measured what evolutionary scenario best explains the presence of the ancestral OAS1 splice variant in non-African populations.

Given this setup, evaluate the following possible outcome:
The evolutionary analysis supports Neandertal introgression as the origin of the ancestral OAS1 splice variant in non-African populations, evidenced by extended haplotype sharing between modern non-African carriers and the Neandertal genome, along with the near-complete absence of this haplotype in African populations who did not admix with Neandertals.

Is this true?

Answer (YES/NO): YES